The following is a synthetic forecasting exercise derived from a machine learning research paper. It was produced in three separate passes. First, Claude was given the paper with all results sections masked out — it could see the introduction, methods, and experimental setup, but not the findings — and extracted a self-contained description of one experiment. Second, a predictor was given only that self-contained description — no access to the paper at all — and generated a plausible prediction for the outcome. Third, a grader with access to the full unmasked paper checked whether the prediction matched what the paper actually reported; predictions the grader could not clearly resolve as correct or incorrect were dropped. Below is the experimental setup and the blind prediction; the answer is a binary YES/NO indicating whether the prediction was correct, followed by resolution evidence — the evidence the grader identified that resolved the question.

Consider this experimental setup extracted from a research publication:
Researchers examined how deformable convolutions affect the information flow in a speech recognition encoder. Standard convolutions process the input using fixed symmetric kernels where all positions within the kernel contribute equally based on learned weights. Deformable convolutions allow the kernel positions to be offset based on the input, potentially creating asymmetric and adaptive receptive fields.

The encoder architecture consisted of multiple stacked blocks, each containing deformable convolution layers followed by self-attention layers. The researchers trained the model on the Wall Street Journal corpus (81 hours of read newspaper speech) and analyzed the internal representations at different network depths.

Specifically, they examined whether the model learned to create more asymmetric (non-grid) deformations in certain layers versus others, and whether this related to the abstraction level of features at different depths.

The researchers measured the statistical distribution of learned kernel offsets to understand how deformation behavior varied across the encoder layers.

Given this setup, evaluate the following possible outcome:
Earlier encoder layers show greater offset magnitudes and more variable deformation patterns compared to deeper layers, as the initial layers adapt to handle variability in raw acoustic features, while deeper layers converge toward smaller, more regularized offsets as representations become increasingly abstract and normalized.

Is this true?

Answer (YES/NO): NO